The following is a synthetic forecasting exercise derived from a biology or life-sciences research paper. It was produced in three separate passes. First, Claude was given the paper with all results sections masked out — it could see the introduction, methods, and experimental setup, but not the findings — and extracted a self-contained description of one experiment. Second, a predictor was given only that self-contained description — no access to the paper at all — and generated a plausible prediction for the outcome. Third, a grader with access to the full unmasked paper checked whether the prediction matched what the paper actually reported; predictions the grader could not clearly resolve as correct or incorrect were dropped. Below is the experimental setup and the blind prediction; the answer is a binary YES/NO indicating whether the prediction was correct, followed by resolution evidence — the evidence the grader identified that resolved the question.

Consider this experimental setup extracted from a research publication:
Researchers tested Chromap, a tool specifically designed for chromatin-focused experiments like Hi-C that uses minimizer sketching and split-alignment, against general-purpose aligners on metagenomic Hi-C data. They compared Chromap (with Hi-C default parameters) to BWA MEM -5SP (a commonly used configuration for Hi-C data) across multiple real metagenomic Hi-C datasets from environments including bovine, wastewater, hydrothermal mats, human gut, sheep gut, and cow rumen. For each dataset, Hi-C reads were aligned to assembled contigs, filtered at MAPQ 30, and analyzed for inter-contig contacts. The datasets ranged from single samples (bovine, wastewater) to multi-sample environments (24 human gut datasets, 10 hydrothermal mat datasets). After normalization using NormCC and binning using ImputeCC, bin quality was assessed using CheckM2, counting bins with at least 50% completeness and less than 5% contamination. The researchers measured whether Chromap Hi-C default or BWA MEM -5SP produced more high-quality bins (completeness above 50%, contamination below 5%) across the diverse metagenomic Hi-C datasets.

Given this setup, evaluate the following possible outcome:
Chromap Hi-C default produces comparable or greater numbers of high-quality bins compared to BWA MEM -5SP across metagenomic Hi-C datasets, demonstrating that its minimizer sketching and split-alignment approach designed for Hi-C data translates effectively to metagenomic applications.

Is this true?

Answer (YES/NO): NO